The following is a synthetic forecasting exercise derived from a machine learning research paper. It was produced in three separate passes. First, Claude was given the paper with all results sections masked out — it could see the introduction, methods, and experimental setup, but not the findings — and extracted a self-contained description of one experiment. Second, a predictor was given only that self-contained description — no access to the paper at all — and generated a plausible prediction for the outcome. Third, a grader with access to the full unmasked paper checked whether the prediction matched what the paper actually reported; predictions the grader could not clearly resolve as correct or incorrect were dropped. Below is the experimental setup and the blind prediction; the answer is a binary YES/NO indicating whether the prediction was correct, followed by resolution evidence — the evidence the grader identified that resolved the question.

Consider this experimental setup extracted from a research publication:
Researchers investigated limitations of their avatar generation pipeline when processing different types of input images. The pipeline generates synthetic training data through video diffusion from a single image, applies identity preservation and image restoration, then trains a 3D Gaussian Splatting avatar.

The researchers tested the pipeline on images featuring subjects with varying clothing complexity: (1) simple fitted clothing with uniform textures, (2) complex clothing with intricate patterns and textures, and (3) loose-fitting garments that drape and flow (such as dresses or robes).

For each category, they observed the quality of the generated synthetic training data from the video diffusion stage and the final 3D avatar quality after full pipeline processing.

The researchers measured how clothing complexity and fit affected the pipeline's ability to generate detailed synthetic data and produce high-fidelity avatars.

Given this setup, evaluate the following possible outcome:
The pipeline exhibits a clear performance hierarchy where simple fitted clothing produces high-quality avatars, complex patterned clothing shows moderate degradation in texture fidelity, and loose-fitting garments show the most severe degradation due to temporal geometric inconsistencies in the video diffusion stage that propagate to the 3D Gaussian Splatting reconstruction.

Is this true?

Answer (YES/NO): NO